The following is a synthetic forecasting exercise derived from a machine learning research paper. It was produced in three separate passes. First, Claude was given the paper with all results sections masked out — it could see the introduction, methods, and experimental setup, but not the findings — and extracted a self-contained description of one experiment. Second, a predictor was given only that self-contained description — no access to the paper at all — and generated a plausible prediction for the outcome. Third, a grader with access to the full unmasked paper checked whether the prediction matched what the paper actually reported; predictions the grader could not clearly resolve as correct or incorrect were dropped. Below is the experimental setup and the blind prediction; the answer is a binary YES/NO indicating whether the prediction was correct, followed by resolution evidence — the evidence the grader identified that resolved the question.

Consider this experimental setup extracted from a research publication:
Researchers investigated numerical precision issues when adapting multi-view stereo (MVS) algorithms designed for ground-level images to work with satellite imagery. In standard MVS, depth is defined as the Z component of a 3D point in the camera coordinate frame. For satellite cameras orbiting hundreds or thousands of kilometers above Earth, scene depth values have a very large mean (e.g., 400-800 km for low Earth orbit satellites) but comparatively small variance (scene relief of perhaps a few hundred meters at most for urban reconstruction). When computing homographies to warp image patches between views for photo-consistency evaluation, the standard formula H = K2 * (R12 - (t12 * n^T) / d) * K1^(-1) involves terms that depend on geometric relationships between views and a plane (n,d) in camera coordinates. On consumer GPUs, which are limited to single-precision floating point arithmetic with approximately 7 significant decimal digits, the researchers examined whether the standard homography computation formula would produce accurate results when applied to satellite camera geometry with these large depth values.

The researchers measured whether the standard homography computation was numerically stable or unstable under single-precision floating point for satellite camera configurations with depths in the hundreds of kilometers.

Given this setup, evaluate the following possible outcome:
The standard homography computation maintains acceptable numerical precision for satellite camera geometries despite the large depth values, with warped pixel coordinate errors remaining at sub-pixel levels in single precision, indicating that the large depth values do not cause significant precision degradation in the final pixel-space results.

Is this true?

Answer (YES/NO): NO